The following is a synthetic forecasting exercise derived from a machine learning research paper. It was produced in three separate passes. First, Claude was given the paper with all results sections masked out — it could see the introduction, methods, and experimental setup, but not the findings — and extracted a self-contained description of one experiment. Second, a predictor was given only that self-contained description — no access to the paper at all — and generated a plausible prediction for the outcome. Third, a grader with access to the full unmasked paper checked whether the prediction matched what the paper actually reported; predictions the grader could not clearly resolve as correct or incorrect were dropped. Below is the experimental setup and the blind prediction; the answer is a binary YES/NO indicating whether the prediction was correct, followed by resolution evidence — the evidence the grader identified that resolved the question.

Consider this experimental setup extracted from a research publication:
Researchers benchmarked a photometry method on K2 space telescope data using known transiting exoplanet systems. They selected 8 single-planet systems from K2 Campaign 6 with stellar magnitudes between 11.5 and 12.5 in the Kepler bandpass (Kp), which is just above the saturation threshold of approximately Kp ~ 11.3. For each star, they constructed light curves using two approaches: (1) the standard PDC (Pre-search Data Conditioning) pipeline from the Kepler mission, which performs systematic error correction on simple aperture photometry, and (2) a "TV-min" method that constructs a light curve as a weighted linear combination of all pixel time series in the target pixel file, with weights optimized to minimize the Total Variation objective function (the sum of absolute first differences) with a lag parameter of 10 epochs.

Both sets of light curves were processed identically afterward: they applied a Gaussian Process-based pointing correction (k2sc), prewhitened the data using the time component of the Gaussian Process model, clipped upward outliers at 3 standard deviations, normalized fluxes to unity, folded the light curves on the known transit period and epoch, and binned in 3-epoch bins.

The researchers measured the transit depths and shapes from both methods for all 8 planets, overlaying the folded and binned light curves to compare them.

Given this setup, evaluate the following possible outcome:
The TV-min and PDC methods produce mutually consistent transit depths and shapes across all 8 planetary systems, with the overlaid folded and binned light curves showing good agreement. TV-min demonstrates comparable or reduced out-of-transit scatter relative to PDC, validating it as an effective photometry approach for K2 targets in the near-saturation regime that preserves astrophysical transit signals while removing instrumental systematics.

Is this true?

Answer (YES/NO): NO